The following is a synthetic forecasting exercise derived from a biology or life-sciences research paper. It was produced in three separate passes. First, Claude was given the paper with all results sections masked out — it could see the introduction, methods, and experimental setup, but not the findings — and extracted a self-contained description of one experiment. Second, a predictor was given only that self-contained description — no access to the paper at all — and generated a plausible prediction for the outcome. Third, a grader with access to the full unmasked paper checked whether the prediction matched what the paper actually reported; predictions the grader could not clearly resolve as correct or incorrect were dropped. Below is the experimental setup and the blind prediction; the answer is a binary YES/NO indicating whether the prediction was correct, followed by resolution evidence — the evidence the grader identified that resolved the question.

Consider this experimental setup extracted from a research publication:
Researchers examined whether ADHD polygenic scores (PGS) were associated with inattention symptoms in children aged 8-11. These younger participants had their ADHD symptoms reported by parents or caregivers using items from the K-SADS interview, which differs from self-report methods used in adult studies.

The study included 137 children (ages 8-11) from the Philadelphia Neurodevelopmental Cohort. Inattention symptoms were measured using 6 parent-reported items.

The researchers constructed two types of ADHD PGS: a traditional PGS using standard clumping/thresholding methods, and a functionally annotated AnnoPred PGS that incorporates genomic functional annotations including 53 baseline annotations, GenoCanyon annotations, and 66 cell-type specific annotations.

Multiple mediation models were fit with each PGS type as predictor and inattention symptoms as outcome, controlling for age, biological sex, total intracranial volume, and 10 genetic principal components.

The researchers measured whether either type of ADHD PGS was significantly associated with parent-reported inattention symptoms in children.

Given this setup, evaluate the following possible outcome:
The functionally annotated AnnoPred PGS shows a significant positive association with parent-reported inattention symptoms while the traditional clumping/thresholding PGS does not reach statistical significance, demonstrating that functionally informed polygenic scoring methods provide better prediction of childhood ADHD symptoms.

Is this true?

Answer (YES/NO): NO